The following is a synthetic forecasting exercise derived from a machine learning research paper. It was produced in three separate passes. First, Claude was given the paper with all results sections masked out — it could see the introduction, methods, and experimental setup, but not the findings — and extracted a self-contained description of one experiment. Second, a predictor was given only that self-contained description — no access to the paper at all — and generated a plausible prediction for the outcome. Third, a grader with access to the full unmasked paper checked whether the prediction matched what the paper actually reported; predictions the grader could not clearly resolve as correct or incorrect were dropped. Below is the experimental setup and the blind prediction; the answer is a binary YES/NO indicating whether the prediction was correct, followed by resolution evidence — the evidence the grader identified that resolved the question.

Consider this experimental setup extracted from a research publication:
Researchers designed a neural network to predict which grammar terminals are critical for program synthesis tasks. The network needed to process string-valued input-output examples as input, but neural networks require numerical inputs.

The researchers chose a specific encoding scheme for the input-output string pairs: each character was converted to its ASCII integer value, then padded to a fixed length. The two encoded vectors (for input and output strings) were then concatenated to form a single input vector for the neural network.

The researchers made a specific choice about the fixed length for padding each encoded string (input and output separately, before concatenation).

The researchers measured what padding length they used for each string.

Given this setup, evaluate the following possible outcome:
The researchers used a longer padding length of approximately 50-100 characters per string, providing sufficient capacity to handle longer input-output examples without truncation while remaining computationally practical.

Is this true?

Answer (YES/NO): NO